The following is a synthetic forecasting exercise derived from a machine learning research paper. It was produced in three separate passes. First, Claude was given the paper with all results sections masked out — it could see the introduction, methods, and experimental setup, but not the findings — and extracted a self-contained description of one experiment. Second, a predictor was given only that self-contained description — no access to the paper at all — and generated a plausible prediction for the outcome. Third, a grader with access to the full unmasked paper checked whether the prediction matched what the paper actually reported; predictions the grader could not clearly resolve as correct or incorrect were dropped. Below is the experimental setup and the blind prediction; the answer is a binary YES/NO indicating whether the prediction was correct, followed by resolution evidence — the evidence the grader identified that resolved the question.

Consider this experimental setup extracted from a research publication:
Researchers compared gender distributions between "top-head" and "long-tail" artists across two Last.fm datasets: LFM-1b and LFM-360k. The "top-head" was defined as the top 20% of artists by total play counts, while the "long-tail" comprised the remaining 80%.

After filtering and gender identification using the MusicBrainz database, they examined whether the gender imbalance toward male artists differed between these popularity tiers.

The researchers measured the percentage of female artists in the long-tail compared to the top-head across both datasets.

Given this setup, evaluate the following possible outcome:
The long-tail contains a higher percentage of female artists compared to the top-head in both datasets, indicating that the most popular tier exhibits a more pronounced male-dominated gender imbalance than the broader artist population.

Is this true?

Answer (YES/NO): YES